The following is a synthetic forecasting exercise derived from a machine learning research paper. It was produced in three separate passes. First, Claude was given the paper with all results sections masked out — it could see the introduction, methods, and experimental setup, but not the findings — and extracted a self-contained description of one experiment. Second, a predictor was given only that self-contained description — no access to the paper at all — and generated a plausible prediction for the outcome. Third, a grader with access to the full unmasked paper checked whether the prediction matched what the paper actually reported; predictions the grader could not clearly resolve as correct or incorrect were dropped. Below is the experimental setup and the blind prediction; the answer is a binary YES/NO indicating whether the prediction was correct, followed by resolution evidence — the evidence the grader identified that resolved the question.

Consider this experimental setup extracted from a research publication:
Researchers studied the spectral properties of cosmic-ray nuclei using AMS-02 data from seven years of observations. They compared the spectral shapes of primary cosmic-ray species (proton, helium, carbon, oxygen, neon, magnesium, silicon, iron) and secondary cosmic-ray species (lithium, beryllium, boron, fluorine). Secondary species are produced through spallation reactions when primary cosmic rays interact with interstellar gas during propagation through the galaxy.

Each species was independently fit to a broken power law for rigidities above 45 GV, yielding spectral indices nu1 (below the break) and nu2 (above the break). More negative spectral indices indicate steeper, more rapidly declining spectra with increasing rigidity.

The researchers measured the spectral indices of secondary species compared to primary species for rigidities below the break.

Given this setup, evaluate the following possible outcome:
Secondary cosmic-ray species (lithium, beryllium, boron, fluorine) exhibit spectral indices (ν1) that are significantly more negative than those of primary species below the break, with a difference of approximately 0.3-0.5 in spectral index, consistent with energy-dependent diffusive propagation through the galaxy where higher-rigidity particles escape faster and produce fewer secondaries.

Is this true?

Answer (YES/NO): YES